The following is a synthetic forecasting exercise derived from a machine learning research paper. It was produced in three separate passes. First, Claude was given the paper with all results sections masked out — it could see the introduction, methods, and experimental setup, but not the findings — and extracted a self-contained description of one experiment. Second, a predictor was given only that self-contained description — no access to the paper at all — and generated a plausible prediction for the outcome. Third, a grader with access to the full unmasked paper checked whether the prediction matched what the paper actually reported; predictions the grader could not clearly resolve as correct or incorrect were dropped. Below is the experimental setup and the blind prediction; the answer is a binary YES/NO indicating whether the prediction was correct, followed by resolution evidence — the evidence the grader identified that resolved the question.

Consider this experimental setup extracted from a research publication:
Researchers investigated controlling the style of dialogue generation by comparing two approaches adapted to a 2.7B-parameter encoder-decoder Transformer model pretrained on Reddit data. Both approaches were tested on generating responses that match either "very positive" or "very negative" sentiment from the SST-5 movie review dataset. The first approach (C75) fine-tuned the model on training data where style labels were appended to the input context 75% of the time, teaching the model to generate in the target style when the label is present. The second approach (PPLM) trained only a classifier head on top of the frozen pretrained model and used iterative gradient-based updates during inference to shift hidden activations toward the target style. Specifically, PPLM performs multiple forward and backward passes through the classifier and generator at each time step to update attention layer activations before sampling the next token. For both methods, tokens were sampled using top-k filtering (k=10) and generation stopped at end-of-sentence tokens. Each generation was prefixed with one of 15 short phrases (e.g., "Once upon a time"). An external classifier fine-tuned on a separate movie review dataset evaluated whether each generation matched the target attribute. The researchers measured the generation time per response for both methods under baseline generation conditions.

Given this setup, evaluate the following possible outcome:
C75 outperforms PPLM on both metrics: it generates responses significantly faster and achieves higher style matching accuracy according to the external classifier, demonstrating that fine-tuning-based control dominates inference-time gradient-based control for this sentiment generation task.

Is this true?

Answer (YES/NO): YES